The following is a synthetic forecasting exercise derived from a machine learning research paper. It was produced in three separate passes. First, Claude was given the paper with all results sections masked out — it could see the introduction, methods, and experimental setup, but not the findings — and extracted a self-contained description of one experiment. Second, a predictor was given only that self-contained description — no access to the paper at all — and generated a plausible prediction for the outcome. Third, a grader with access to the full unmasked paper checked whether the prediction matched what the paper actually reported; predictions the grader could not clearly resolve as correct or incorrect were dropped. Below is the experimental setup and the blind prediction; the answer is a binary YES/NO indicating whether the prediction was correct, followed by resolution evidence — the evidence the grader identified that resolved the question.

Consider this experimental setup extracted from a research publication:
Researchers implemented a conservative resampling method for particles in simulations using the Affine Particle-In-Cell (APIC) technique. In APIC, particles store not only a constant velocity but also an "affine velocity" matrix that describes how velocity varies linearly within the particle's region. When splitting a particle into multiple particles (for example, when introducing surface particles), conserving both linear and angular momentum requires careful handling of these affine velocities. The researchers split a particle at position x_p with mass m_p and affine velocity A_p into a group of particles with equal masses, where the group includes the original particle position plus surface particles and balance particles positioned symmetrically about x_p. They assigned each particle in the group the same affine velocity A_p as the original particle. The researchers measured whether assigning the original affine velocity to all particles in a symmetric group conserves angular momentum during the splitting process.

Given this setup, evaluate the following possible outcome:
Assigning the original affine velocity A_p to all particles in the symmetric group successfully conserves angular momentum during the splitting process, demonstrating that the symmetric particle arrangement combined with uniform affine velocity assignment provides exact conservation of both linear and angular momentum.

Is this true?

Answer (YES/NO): YES